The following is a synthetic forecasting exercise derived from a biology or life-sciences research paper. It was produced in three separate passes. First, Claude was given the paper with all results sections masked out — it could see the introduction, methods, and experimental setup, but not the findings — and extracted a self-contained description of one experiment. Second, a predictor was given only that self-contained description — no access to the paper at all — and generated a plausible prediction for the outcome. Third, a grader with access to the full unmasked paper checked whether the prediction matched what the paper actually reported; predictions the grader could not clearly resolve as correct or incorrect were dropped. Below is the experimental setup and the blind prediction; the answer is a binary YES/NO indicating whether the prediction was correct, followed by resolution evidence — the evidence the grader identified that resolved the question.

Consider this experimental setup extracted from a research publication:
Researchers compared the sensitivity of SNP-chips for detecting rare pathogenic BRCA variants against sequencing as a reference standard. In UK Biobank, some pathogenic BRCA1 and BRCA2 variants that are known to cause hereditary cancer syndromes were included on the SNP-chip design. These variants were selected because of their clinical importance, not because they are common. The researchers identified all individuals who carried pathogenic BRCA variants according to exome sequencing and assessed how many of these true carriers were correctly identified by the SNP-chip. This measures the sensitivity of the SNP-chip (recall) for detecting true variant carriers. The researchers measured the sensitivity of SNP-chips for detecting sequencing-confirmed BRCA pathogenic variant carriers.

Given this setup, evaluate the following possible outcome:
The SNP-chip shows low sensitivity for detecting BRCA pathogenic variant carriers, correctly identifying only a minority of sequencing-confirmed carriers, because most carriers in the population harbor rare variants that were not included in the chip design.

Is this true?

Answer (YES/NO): NO